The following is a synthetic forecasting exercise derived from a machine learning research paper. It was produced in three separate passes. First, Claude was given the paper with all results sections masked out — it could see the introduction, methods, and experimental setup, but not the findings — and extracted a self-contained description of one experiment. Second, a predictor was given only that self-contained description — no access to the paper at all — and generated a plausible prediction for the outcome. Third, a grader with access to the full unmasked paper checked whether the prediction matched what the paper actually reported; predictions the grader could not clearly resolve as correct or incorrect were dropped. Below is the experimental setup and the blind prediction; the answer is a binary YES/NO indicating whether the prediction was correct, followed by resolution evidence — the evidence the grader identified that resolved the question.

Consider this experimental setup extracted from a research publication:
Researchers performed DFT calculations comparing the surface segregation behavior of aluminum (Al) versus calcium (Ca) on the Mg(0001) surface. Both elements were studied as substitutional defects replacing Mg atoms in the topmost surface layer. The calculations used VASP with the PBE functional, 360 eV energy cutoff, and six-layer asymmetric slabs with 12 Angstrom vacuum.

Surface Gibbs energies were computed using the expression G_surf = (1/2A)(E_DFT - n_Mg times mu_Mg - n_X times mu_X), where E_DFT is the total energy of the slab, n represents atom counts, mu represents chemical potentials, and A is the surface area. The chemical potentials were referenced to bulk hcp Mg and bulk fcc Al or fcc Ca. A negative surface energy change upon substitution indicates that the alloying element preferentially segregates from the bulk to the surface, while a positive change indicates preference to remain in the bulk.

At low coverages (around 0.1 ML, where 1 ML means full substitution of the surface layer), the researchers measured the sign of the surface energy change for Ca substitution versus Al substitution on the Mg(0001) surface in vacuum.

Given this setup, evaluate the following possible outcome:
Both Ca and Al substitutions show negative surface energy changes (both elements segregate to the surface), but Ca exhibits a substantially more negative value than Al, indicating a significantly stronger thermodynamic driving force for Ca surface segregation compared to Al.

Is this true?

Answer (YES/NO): NO